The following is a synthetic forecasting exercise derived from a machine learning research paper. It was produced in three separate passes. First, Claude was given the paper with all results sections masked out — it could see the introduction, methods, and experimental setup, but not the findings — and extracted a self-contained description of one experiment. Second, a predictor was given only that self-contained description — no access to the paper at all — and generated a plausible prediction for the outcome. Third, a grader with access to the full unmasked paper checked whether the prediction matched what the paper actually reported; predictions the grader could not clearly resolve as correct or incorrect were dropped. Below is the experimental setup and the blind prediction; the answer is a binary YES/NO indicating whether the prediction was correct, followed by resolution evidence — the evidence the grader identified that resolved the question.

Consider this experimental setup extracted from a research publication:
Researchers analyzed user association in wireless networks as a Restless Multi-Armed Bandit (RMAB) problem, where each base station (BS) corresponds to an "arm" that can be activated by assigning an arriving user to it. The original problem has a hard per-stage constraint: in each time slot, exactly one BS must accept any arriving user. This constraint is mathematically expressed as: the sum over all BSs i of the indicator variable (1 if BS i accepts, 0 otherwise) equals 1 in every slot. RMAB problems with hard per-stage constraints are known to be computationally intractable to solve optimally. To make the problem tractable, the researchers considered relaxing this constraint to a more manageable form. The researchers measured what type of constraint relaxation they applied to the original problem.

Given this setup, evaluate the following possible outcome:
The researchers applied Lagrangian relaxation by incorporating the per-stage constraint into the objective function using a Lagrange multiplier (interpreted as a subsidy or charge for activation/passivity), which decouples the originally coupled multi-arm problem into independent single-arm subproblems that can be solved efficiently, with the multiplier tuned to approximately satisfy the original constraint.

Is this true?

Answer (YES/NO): NO